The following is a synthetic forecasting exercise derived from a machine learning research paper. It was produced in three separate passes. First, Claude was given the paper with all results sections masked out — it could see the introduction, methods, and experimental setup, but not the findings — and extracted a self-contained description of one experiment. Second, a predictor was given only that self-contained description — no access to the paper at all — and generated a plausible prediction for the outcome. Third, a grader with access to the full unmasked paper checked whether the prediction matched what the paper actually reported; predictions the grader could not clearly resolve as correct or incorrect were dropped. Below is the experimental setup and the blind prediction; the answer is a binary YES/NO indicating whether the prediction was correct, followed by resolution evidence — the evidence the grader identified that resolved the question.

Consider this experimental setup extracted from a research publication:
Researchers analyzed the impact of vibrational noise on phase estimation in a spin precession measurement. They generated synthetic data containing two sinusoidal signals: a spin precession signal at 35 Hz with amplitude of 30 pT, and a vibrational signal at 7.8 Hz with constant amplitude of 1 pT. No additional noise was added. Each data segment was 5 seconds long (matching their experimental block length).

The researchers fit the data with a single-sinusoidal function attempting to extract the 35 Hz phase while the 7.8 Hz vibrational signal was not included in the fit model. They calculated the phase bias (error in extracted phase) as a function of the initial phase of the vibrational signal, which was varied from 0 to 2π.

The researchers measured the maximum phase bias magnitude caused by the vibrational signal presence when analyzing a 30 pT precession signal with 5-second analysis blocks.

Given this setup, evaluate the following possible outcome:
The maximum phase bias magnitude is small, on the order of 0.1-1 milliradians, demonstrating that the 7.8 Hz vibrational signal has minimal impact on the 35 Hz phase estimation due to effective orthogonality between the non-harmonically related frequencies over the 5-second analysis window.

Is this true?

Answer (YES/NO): NO